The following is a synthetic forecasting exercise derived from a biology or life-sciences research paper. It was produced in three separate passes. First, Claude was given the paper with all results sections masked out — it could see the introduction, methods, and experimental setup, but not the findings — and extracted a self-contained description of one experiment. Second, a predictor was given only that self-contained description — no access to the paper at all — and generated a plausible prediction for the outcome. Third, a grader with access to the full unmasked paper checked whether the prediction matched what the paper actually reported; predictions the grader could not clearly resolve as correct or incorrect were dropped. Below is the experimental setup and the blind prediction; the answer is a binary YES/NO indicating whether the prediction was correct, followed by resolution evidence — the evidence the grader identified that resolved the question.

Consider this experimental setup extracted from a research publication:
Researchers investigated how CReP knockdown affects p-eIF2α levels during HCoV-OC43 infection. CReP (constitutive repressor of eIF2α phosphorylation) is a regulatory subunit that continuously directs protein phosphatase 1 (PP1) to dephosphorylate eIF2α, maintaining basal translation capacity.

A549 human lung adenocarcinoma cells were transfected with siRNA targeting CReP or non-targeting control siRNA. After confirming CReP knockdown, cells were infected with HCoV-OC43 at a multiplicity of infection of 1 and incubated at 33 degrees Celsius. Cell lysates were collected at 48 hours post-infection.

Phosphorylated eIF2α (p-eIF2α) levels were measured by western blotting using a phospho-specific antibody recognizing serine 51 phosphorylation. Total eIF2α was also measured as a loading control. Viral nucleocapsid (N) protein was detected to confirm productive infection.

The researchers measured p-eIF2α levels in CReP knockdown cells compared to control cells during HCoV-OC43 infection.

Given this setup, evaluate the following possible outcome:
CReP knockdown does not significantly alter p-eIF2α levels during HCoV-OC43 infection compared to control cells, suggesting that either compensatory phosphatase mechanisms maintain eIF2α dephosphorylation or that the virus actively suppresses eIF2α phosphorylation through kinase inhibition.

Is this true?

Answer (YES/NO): NO